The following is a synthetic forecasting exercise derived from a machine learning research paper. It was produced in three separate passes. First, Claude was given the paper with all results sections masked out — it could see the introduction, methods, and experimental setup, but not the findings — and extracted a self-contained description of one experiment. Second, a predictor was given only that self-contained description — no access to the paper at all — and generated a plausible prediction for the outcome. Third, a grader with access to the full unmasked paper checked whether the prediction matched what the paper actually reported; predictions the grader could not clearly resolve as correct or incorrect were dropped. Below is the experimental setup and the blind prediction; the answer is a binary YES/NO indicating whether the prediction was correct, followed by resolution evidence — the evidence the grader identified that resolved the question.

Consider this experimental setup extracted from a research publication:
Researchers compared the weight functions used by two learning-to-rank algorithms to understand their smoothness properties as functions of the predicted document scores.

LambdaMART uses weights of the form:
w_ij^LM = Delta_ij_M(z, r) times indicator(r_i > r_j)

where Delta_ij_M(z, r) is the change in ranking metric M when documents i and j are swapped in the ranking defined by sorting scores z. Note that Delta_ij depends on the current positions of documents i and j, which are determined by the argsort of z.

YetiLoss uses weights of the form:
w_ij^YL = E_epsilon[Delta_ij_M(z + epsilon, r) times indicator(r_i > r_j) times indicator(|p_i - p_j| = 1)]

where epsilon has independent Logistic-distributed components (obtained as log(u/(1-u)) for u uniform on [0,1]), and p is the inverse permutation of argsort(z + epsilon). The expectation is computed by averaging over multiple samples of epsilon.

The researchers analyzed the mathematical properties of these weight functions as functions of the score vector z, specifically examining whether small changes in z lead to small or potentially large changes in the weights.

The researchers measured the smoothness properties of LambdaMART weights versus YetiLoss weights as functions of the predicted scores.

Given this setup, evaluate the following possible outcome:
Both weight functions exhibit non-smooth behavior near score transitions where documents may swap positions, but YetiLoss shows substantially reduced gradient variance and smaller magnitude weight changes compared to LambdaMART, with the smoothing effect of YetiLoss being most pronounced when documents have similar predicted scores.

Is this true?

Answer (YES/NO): NO